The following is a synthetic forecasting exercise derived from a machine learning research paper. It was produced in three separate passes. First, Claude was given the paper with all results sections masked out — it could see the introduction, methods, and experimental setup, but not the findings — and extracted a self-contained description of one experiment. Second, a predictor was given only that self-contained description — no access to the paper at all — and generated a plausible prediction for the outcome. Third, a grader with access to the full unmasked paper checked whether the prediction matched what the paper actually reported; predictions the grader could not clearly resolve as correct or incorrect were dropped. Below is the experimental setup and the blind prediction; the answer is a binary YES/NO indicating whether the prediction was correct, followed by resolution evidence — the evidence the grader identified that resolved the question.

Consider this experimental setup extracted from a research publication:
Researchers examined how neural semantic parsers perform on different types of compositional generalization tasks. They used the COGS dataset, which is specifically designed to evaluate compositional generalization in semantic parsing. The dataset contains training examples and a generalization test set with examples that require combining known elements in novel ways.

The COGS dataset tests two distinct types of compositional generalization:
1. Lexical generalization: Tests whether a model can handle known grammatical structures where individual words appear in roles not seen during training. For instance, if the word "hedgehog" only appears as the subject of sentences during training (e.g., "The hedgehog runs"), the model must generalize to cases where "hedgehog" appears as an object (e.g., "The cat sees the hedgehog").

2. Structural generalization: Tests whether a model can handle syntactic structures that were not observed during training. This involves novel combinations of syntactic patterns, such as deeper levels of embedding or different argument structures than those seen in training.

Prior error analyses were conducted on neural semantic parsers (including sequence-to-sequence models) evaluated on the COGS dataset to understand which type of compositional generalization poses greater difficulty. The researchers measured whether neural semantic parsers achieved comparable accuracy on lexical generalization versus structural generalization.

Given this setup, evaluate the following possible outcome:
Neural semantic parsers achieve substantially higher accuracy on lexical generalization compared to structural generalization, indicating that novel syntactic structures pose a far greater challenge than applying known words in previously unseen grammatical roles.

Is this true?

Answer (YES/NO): YES